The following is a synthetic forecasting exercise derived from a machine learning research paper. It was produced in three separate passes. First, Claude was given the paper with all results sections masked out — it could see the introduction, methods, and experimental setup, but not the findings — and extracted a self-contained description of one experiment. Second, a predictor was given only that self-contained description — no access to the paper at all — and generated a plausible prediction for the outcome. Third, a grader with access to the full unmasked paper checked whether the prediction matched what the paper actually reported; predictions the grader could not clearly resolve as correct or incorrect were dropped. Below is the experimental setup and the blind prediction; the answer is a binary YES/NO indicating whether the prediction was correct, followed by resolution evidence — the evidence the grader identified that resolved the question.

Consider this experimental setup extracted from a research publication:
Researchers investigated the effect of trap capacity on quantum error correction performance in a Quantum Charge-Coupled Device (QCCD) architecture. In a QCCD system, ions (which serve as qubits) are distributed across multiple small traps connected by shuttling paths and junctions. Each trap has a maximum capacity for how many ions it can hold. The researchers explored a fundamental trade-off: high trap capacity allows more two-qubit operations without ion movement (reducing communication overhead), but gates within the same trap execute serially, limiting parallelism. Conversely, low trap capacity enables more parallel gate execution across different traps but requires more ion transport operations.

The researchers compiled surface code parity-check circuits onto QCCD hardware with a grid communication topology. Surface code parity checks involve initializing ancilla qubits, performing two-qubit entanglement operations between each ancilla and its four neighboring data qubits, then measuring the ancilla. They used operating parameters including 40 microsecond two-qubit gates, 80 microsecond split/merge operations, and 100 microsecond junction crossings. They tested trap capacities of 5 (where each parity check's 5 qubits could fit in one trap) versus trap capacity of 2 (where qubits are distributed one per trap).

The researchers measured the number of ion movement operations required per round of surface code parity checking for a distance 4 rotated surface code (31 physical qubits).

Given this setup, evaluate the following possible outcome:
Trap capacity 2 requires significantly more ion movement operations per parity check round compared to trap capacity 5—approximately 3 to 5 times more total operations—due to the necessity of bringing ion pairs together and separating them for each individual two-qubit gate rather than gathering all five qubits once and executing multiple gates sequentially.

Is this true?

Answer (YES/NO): NO